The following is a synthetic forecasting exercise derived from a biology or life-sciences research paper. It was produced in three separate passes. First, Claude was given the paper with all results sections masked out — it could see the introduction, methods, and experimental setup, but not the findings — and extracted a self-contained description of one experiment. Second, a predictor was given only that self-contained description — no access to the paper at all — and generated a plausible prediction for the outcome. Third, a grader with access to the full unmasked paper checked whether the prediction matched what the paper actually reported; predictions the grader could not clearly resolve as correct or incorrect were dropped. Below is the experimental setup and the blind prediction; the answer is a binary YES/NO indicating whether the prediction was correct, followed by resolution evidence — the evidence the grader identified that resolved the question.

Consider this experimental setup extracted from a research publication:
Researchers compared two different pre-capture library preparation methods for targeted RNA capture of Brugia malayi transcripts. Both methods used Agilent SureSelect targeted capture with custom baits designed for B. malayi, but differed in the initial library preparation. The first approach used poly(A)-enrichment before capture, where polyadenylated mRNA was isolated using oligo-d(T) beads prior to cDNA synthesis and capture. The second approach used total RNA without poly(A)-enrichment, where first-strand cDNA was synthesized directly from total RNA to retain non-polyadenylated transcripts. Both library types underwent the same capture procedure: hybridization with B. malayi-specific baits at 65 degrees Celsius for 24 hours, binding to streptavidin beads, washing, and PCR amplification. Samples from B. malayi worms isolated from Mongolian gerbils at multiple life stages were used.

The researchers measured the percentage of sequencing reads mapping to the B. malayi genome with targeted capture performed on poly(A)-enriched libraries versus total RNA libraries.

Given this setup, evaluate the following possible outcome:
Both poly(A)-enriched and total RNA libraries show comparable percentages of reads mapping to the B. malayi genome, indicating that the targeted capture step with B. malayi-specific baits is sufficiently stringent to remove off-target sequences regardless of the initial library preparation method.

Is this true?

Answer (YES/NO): NO